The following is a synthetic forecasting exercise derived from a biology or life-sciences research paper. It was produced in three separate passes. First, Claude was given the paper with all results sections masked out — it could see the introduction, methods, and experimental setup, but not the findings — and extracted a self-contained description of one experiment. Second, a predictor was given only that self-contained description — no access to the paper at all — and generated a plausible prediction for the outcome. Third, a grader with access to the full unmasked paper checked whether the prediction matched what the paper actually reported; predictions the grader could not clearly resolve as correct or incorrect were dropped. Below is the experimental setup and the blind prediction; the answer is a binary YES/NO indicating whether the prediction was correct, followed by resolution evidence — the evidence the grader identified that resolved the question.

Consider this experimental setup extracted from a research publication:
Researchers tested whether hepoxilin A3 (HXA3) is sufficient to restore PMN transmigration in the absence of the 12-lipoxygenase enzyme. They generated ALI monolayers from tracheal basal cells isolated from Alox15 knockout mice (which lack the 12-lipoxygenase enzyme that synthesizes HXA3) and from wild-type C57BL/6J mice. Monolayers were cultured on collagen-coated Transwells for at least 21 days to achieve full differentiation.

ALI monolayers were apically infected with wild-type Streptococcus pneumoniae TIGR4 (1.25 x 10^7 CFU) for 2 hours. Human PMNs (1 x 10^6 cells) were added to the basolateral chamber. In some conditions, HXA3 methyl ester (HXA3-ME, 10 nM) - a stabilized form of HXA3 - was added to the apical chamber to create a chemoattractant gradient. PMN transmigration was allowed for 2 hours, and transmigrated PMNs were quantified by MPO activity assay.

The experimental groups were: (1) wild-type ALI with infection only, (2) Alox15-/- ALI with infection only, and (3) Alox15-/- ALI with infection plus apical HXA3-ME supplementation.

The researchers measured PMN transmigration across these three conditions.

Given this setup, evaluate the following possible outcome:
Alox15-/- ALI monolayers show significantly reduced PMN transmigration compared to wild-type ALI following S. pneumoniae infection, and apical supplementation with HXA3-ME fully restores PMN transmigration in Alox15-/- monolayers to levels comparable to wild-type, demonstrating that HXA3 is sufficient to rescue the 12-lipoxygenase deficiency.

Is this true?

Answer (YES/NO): NO